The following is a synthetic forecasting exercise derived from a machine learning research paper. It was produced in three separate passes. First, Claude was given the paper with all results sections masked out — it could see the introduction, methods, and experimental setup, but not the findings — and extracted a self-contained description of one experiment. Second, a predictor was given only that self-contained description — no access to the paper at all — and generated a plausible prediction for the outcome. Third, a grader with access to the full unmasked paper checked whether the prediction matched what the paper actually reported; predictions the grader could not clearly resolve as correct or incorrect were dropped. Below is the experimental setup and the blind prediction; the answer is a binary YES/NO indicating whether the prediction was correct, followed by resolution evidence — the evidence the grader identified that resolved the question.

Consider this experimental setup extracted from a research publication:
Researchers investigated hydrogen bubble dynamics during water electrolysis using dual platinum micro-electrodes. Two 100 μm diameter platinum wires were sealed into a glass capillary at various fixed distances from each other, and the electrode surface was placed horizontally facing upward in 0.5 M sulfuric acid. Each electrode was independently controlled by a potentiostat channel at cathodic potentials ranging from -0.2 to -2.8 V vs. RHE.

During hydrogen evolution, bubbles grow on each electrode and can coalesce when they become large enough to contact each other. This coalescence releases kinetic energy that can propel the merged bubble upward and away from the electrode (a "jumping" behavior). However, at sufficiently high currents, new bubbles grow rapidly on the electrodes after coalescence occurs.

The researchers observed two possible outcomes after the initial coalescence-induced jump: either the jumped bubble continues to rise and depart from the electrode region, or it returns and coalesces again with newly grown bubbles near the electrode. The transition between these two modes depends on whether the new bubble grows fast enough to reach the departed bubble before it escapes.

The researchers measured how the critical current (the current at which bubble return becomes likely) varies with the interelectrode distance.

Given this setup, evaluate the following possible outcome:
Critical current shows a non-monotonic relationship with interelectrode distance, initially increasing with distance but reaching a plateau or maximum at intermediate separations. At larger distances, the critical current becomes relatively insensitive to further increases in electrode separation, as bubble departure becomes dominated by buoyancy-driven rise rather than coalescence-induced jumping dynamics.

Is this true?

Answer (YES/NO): NO